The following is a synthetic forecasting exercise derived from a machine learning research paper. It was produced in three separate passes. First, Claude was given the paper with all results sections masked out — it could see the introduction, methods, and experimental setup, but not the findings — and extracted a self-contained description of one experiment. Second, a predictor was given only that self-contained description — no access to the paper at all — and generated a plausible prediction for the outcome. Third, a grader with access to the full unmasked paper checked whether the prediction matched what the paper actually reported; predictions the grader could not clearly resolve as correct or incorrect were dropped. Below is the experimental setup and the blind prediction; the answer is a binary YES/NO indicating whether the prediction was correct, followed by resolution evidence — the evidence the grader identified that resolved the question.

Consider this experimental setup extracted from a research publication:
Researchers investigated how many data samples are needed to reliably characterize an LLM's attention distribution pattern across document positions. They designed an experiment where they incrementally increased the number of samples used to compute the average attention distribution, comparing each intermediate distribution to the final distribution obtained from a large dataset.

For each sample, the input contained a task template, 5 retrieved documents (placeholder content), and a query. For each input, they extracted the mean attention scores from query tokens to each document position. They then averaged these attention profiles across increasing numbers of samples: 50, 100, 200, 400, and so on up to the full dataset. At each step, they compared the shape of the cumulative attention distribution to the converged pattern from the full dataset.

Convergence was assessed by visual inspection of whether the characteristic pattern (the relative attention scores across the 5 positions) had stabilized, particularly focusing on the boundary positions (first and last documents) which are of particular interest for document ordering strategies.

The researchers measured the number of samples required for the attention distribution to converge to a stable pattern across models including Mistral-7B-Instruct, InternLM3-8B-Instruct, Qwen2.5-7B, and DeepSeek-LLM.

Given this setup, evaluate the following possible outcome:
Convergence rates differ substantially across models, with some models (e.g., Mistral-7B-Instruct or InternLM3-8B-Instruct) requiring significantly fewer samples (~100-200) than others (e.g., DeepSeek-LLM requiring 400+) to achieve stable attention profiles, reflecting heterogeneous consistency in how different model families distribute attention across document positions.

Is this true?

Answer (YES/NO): NO